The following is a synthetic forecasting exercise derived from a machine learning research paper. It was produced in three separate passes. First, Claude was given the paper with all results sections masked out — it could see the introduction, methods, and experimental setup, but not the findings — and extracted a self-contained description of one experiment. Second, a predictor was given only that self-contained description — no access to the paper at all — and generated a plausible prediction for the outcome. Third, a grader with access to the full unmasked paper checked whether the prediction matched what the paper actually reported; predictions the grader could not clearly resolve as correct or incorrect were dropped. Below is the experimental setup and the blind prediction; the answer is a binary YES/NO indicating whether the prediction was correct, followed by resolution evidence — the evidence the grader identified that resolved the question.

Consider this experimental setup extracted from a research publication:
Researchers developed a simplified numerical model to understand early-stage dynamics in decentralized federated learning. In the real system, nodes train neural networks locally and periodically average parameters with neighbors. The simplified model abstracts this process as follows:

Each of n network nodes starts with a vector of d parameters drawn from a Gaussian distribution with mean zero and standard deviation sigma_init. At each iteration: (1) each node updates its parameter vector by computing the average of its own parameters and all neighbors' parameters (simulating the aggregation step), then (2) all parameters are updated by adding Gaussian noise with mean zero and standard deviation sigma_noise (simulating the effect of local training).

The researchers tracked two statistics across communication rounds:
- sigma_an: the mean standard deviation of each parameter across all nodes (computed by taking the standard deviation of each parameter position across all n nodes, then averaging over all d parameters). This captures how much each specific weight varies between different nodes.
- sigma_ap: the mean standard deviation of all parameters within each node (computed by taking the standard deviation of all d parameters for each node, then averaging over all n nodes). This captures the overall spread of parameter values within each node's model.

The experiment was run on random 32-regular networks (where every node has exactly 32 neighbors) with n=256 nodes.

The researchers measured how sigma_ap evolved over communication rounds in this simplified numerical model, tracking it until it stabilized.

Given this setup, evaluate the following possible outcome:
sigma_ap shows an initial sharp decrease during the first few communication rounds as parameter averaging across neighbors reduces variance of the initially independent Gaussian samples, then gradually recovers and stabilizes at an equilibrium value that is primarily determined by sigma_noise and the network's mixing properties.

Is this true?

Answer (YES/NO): NO